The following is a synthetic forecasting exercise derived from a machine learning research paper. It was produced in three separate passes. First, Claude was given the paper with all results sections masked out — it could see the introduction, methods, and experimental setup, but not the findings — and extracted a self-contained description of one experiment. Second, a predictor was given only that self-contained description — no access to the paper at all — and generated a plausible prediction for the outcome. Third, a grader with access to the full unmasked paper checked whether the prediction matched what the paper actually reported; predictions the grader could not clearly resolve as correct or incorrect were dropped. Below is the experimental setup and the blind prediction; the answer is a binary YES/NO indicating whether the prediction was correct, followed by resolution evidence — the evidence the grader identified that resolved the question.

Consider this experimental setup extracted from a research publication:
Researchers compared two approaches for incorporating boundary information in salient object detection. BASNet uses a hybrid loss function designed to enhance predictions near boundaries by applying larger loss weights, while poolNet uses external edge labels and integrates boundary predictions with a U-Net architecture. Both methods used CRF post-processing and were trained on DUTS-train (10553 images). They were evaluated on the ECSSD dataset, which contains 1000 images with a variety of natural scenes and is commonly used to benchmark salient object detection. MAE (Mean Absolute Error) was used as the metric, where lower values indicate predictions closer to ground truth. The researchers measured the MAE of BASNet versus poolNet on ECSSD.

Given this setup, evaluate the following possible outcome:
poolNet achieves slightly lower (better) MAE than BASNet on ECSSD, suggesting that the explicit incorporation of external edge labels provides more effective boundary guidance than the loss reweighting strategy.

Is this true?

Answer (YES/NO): YES